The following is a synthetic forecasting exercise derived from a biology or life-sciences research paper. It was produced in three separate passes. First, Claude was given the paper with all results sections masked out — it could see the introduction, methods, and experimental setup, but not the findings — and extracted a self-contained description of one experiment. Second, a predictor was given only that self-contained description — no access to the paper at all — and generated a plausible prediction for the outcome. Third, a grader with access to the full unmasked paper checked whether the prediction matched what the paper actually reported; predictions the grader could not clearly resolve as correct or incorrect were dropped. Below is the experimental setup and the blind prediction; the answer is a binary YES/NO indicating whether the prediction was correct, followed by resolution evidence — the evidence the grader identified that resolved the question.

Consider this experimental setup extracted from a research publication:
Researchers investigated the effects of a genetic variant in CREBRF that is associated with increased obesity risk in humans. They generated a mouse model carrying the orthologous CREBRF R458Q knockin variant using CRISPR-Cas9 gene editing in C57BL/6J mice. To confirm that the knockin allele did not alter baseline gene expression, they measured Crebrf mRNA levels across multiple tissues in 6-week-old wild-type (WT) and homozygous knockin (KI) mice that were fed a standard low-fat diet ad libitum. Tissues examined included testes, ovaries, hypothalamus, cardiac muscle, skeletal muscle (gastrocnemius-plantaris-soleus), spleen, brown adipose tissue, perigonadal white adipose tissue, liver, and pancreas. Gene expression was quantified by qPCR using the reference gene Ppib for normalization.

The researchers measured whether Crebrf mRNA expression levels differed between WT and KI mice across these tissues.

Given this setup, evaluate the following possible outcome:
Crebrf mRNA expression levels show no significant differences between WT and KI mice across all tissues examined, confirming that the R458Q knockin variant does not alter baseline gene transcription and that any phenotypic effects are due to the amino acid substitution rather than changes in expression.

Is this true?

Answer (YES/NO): YES